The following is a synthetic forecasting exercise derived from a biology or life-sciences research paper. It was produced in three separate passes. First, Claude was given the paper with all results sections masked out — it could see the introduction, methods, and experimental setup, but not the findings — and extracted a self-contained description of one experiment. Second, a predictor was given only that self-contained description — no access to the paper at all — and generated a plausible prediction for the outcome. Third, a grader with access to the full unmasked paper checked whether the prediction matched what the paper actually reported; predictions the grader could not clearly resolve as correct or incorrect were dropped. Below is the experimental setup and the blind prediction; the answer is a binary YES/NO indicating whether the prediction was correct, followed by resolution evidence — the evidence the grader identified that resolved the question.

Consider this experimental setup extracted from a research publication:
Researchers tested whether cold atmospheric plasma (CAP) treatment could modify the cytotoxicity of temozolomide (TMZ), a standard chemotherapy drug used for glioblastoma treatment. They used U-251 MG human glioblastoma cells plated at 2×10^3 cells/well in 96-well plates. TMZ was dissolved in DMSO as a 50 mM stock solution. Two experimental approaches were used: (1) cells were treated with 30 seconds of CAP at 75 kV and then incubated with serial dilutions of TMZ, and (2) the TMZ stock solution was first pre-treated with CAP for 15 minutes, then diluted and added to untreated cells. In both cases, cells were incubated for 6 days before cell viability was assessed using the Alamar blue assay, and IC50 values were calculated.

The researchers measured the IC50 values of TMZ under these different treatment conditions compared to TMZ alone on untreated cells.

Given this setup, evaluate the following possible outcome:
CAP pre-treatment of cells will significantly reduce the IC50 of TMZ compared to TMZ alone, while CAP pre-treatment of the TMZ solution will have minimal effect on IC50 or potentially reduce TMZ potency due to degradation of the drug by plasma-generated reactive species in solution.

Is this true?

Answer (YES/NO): NO